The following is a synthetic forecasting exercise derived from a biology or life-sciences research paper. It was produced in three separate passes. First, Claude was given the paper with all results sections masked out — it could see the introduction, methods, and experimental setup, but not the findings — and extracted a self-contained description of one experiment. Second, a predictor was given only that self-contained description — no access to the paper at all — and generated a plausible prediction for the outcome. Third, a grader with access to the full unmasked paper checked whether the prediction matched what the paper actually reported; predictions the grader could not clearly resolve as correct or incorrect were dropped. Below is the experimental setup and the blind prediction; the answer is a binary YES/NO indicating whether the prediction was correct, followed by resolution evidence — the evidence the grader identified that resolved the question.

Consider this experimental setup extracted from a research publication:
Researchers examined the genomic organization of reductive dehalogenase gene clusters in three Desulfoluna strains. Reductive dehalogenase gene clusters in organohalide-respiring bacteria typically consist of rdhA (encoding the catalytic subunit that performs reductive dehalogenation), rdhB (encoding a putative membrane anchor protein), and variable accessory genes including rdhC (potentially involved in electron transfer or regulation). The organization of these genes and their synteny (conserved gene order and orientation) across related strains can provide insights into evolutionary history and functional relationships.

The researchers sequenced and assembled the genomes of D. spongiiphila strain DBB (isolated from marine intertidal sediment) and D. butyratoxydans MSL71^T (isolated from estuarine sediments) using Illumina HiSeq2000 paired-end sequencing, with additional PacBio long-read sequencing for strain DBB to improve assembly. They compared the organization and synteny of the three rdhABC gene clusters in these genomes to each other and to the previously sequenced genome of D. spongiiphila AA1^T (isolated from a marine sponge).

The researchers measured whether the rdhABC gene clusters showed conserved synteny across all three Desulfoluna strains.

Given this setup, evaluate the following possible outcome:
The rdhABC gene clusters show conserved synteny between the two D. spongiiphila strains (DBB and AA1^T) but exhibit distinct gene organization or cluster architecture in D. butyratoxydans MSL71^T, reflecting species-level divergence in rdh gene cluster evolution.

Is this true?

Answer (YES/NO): YES